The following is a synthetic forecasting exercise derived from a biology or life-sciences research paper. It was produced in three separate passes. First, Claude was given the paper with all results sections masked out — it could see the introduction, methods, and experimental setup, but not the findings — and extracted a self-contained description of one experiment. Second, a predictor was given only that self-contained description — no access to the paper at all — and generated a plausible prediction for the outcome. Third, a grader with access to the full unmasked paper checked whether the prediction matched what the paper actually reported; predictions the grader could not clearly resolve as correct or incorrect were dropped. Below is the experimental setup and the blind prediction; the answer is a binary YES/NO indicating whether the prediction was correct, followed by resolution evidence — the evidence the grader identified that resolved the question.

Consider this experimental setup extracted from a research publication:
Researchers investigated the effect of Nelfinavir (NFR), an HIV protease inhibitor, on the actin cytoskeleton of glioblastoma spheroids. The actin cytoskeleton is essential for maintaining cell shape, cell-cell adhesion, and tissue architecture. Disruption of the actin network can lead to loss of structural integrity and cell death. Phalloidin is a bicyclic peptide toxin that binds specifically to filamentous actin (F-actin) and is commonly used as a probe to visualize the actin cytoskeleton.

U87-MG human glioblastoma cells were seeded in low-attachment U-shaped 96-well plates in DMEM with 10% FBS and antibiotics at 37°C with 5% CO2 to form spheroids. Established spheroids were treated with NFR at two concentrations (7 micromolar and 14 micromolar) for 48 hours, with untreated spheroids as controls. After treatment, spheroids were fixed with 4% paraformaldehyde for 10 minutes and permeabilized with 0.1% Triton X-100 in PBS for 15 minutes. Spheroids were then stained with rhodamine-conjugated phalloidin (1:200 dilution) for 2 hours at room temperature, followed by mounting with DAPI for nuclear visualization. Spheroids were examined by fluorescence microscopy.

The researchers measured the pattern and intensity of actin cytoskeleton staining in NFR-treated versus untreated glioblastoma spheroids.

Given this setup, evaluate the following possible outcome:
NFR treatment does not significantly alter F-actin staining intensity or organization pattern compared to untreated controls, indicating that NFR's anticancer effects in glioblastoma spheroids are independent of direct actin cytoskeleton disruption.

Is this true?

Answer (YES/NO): NO